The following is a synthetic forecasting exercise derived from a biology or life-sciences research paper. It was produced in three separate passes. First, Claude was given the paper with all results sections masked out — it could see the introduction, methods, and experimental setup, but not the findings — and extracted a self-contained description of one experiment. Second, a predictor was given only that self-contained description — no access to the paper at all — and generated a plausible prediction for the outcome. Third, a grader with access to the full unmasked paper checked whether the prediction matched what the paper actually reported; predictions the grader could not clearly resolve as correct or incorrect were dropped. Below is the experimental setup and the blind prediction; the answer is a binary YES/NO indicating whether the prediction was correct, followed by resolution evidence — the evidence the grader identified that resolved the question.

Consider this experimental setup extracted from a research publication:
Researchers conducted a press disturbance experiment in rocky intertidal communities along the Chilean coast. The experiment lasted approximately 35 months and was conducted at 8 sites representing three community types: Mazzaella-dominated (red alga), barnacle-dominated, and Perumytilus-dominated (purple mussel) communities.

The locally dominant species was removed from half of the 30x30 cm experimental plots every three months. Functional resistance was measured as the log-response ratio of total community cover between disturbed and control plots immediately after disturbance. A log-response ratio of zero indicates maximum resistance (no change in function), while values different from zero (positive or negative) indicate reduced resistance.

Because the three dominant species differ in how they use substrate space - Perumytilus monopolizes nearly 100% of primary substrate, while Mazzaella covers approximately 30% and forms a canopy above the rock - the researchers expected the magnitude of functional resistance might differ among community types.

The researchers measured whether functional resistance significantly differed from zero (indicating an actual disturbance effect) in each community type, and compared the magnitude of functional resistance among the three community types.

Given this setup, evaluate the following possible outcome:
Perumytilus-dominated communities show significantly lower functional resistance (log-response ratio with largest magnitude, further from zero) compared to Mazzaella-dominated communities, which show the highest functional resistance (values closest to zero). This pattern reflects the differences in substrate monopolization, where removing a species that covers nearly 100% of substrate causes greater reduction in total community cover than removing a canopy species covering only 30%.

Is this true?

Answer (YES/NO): NO